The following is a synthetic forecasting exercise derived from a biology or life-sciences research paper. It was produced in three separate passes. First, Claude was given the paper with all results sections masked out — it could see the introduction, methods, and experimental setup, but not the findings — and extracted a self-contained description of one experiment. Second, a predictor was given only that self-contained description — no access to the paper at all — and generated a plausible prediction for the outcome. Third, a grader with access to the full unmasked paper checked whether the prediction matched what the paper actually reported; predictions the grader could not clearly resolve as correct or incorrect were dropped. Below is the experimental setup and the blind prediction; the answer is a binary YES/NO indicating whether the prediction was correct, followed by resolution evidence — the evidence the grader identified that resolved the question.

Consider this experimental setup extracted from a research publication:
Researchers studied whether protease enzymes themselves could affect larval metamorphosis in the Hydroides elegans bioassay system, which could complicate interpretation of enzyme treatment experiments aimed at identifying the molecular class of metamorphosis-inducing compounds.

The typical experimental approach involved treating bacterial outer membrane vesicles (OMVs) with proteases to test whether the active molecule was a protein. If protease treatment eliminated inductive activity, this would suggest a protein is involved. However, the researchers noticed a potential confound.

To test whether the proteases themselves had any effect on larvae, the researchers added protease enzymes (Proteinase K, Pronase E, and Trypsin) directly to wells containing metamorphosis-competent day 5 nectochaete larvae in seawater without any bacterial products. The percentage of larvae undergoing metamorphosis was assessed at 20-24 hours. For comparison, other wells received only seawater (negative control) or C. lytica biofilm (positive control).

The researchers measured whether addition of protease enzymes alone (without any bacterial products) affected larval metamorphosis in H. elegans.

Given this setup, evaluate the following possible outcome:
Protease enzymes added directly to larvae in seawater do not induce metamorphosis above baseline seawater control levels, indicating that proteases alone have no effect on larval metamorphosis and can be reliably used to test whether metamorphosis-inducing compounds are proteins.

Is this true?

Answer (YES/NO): NO